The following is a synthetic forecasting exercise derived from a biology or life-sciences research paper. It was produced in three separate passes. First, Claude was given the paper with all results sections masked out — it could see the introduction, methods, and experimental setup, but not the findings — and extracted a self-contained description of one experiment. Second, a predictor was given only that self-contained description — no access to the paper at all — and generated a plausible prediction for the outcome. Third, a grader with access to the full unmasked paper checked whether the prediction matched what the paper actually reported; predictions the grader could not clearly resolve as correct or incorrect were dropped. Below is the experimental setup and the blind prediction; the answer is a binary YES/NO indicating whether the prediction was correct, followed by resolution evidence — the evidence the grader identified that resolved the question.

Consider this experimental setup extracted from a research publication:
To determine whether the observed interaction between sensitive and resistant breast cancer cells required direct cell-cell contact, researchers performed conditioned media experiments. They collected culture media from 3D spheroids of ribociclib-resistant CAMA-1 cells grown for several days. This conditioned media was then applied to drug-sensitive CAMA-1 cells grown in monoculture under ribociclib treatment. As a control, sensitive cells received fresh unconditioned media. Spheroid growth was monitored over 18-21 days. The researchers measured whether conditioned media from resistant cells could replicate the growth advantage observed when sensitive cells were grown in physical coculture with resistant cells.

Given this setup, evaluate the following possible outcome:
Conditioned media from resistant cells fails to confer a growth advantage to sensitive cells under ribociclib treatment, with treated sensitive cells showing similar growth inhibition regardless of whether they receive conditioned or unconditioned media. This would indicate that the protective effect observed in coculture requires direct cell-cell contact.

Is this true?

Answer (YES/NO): NO